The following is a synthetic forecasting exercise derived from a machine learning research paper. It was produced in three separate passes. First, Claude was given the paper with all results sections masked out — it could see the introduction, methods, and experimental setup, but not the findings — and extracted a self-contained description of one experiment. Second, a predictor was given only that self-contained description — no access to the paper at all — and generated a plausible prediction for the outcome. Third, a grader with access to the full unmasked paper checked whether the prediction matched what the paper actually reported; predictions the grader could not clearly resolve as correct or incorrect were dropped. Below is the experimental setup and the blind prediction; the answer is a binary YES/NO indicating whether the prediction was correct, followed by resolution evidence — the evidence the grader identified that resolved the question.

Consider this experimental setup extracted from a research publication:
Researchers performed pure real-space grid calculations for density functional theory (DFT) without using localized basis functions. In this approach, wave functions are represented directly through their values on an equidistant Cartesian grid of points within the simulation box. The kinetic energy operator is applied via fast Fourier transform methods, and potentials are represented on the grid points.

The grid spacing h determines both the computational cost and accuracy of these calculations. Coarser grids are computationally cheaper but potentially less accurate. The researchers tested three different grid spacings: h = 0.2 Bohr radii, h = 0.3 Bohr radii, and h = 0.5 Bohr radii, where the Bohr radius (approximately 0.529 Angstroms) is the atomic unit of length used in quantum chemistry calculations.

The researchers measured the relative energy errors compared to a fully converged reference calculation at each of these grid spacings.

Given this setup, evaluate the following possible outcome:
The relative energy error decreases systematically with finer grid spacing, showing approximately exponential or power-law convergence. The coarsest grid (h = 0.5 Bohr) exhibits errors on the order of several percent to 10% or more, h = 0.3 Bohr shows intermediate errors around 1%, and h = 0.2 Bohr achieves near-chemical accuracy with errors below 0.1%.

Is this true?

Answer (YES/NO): NO